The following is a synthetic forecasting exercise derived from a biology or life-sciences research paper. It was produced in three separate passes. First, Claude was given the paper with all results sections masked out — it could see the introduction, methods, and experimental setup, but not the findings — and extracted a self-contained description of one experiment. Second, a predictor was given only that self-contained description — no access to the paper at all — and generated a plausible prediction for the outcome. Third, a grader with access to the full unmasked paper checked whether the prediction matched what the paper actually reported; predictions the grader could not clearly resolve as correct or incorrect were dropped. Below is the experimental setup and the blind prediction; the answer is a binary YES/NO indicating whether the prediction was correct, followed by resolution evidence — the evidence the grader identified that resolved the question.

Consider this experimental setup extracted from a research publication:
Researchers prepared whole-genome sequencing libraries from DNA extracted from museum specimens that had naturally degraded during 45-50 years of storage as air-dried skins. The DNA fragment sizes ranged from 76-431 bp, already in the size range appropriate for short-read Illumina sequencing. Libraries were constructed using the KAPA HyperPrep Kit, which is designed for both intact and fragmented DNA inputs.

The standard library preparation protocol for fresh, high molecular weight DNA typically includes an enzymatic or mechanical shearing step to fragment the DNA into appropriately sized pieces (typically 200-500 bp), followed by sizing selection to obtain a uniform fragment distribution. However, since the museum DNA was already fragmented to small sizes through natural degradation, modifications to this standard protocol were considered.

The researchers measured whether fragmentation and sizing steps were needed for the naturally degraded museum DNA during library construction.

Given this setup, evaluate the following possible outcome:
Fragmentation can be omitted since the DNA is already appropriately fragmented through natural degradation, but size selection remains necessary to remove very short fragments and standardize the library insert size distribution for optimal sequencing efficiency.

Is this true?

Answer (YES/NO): NO